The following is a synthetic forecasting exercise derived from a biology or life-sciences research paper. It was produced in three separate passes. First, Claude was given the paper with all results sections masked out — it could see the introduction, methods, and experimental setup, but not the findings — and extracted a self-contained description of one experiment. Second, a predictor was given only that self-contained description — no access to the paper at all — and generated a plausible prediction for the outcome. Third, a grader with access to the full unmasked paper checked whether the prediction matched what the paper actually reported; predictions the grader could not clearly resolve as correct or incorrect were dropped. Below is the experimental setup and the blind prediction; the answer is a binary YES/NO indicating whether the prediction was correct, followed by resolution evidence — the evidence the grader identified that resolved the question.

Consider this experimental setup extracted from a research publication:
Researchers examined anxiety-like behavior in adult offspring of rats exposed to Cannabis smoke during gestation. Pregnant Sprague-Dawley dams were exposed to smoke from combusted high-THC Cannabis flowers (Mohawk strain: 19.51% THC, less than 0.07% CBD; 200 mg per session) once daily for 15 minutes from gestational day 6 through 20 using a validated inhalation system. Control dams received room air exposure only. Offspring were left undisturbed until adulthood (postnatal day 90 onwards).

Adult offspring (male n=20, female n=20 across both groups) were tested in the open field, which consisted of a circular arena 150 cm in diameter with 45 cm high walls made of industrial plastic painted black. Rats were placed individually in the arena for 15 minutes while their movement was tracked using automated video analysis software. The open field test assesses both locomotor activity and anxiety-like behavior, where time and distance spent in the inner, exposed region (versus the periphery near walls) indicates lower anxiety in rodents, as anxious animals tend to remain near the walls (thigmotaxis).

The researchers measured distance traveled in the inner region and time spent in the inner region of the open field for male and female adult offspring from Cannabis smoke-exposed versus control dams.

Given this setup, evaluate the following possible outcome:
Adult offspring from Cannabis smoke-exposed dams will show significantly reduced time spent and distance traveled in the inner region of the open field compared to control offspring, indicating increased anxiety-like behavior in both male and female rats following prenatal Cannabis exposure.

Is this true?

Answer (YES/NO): YES